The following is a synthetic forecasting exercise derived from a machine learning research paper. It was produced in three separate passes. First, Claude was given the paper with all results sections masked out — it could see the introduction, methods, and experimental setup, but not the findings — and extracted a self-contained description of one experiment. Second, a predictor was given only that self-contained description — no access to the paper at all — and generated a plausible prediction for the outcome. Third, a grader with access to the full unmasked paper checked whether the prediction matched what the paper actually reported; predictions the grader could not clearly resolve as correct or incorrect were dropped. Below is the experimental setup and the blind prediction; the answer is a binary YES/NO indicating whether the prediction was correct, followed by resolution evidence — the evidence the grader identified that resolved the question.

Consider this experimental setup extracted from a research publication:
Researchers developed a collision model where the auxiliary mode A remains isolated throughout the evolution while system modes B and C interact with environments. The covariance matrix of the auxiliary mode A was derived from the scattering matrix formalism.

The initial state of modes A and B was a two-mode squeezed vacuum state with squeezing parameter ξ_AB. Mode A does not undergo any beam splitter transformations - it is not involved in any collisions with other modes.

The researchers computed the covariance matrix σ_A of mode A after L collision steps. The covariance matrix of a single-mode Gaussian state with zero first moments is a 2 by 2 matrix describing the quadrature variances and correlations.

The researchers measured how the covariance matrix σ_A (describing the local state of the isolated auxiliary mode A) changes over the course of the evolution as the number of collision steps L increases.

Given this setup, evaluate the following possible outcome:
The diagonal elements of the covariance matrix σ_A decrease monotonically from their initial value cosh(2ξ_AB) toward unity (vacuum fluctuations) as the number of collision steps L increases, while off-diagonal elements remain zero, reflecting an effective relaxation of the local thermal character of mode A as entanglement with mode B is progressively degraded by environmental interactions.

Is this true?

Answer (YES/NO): NO